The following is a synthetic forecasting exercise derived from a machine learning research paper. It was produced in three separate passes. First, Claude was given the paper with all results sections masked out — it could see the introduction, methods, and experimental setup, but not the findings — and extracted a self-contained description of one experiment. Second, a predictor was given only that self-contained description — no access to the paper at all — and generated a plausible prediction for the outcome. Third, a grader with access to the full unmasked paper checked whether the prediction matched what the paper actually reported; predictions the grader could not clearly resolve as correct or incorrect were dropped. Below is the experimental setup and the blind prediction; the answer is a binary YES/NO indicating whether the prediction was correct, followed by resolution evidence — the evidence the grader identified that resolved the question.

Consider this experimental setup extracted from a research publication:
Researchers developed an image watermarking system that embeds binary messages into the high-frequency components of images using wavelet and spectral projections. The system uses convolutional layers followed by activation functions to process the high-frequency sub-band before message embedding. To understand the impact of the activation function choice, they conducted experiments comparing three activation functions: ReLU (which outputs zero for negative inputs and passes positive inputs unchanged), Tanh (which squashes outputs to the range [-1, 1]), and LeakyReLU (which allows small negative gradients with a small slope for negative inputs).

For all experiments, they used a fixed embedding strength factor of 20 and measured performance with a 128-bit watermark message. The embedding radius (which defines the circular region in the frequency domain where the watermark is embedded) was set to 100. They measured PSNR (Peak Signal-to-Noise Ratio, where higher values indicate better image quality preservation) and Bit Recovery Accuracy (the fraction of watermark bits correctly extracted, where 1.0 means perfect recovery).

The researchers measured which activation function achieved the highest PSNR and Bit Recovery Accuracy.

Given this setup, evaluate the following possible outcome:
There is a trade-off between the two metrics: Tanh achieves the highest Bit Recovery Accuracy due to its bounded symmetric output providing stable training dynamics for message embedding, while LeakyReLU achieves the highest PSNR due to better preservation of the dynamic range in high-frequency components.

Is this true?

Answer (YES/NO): NO